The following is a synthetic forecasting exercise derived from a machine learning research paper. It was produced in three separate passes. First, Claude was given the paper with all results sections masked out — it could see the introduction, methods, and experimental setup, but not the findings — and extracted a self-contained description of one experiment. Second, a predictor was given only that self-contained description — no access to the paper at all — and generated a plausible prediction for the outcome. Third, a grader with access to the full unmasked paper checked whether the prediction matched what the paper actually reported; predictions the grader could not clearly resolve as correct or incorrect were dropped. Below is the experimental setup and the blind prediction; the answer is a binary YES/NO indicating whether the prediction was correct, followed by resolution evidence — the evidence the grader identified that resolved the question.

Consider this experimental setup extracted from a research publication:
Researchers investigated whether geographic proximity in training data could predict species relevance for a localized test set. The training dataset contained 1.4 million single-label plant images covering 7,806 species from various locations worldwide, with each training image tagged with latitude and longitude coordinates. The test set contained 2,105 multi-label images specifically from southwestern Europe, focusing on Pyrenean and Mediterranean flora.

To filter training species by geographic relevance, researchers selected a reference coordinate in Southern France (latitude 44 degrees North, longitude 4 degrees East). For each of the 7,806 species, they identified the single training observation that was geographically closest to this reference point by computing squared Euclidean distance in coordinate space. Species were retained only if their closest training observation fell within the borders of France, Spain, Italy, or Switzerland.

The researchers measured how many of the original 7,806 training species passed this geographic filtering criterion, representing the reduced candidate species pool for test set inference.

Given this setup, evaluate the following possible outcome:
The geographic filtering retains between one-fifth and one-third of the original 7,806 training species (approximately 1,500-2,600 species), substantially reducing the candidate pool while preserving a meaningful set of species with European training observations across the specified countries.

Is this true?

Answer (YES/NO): NO